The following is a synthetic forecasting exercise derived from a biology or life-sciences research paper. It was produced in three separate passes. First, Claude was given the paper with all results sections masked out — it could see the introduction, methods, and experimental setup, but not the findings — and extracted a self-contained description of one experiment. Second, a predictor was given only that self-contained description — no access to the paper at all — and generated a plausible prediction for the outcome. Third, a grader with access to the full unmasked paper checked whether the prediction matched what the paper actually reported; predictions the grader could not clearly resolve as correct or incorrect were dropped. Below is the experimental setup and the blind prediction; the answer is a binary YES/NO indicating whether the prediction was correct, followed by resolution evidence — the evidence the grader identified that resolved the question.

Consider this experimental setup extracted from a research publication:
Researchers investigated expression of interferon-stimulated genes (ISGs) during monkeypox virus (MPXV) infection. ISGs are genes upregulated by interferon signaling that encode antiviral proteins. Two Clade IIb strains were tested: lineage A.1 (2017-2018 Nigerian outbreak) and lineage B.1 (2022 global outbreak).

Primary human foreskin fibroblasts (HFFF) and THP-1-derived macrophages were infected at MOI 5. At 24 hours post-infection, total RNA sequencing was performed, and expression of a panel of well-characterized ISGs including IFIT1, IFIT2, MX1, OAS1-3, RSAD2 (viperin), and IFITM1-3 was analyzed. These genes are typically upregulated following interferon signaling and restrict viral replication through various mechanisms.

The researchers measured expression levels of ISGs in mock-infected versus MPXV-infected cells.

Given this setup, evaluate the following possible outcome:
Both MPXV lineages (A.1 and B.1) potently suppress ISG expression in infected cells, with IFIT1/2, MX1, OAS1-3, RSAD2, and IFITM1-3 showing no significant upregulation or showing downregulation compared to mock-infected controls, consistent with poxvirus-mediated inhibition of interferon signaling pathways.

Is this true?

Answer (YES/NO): YES